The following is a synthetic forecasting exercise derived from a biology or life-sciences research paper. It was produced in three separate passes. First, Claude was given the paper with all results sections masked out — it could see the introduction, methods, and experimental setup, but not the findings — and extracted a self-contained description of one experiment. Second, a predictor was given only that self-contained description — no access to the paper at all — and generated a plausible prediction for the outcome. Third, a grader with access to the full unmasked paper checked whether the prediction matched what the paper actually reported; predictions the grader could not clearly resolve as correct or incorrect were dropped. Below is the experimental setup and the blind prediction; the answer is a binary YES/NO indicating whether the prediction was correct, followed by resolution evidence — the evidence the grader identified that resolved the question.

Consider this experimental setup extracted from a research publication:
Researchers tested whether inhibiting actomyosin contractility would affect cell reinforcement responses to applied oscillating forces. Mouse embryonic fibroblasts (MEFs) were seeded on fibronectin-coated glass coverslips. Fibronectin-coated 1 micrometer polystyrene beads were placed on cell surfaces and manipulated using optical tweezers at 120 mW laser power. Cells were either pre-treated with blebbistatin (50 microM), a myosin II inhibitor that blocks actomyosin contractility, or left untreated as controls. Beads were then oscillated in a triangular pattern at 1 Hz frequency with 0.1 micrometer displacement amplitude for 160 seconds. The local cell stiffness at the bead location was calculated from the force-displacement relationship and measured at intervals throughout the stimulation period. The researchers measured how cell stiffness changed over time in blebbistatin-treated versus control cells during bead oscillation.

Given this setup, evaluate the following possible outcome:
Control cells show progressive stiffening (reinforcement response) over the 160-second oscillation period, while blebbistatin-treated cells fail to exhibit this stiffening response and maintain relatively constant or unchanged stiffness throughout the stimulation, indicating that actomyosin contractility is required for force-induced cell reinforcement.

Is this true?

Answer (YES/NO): NO